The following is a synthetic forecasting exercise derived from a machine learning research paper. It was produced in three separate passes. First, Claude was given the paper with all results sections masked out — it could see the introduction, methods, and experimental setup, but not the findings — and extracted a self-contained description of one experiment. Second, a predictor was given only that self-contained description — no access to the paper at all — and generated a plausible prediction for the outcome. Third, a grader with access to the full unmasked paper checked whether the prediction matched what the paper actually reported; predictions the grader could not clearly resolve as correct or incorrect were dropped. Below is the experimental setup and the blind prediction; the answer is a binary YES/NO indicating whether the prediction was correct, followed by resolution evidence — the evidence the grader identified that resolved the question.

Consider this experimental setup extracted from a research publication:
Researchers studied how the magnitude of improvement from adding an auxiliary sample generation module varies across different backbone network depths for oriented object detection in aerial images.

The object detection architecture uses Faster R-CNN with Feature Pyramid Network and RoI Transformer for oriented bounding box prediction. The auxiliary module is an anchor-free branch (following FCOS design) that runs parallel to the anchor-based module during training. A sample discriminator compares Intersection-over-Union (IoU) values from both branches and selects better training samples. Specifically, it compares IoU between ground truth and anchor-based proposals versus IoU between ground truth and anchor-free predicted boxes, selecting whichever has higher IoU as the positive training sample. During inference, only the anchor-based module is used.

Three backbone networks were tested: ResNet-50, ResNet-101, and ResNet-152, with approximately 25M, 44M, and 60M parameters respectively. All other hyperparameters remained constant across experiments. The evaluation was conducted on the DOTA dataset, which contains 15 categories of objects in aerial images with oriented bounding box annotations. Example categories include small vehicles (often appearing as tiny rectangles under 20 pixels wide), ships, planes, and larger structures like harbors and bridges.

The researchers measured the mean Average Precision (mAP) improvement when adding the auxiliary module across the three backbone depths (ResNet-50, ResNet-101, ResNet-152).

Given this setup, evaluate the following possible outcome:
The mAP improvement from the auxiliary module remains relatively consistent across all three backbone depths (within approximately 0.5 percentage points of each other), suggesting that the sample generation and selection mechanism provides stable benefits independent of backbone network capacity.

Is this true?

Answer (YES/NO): NO